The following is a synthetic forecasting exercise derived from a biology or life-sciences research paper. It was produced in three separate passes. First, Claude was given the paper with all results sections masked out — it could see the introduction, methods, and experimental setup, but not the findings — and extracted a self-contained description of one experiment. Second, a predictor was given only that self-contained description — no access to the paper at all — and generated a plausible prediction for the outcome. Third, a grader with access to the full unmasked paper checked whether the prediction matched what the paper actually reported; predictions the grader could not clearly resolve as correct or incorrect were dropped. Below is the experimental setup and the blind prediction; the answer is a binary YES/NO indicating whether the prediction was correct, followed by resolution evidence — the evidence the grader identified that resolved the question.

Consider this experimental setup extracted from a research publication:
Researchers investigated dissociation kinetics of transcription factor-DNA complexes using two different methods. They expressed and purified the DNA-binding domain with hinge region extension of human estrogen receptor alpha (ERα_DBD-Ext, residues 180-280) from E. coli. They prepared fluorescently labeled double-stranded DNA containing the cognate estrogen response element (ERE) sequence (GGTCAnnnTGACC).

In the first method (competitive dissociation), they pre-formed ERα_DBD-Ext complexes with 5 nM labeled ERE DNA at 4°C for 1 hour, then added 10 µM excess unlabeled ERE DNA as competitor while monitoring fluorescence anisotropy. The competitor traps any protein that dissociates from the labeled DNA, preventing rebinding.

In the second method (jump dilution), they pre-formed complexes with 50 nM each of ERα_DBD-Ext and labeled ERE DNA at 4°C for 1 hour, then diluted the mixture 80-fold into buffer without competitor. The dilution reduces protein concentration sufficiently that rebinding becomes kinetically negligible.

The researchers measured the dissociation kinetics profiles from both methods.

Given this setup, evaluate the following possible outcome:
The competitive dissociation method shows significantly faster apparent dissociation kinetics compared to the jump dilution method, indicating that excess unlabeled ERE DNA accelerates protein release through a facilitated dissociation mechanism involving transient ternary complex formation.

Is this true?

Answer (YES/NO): YES